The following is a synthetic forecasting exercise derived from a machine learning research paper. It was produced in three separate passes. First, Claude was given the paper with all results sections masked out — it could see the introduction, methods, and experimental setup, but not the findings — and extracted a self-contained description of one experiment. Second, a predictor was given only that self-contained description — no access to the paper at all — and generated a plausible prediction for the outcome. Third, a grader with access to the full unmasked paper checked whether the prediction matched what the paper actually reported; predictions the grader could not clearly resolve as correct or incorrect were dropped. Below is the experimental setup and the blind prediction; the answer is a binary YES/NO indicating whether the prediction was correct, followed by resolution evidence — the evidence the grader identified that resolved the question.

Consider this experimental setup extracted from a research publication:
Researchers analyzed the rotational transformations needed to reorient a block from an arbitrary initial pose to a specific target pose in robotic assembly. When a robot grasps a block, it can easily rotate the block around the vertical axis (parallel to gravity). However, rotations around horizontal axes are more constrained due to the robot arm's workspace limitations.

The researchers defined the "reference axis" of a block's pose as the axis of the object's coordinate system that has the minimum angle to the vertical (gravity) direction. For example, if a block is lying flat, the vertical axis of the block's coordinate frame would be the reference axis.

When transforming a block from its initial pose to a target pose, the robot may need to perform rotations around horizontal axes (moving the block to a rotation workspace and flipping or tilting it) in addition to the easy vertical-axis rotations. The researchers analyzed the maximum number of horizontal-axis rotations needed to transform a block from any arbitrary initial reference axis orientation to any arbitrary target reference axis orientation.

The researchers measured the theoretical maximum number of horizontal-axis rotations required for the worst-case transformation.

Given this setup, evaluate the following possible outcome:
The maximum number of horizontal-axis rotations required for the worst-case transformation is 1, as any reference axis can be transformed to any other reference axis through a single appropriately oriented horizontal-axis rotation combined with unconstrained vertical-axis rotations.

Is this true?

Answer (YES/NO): NO